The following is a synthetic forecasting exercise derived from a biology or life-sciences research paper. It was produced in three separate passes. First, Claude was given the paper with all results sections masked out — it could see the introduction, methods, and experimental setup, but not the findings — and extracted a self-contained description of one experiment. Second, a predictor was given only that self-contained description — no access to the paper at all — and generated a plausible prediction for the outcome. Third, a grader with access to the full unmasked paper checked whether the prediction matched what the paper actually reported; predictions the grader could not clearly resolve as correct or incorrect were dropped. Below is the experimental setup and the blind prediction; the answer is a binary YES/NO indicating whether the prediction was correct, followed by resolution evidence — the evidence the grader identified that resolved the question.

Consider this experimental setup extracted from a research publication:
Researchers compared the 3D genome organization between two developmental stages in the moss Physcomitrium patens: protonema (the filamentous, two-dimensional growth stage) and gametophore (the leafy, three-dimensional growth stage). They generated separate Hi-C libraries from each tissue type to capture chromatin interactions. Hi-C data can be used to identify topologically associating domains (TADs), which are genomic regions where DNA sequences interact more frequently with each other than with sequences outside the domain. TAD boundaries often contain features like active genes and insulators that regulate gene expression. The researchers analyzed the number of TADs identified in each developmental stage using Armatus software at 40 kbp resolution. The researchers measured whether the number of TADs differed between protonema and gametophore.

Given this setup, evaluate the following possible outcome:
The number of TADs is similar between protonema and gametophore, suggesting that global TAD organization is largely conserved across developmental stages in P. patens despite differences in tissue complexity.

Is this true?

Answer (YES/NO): NO